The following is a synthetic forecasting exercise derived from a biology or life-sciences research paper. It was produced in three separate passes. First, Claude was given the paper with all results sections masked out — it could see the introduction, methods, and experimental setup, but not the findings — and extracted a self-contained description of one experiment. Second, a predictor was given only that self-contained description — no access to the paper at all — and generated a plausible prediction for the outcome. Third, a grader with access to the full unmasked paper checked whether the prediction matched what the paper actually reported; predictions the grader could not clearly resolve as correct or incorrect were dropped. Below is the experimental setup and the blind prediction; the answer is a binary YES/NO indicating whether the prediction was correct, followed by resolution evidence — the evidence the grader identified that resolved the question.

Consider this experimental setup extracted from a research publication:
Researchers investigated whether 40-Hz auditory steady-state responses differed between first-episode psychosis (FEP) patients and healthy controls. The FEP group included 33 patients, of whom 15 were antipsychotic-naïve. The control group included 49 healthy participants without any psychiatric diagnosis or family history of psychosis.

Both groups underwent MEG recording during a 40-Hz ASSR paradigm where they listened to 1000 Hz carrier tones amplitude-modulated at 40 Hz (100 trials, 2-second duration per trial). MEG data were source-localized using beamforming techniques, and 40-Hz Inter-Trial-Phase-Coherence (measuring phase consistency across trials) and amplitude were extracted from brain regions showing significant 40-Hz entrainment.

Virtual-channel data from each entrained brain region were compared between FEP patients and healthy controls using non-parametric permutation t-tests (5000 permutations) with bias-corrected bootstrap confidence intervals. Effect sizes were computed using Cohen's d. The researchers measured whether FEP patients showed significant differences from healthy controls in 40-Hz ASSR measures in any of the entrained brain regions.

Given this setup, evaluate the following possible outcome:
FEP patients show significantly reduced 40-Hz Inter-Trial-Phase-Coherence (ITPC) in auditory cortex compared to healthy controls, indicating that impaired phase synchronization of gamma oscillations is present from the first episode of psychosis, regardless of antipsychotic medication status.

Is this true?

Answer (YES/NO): NO